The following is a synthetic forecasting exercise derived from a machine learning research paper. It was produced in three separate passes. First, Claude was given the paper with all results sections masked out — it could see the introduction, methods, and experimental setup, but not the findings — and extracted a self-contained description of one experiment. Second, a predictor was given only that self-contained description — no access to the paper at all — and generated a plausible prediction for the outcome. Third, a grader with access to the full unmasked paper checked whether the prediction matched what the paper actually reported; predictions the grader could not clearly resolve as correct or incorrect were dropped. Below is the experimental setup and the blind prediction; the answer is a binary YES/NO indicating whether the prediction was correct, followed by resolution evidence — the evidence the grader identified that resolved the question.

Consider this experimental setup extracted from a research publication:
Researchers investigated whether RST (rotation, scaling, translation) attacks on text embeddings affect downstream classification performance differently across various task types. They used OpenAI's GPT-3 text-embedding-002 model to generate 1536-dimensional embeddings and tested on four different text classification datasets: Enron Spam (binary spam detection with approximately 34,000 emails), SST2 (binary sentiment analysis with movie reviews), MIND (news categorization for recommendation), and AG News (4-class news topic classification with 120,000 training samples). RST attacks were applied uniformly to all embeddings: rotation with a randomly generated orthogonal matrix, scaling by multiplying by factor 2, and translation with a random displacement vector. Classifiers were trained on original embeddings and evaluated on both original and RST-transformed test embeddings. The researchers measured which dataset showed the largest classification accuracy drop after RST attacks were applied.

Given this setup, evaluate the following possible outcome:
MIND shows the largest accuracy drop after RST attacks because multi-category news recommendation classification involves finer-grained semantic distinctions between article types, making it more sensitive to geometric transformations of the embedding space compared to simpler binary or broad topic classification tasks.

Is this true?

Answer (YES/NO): YES